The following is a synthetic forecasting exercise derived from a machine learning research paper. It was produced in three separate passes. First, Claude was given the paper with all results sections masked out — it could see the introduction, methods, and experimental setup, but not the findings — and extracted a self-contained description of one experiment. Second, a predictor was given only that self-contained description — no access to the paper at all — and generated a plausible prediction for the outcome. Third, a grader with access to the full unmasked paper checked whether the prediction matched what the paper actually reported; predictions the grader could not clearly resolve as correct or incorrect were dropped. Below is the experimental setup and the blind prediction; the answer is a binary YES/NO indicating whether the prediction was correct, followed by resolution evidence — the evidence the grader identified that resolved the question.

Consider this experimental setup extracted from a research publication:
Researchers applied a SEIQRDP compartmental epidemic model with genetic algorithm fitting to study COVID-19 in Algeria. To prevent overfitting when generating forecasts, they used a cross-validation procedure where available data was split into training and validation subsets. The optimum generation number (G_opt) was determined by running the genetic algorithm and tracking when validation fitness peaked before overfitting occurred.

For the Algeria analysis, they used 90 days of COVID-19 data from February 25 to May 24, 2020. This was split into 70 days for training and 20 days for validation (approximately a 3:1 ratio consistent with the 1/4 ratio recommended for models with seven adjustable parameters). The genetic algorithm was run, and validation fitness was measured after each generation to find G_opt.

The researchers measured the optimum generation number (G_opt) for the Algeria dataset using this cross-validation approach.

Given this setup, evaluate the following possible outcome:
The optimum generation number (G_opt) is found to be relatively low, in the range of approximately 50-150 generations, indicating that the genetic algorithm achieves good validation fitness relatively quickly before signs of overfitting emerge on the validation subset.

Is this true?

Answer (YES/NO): NO